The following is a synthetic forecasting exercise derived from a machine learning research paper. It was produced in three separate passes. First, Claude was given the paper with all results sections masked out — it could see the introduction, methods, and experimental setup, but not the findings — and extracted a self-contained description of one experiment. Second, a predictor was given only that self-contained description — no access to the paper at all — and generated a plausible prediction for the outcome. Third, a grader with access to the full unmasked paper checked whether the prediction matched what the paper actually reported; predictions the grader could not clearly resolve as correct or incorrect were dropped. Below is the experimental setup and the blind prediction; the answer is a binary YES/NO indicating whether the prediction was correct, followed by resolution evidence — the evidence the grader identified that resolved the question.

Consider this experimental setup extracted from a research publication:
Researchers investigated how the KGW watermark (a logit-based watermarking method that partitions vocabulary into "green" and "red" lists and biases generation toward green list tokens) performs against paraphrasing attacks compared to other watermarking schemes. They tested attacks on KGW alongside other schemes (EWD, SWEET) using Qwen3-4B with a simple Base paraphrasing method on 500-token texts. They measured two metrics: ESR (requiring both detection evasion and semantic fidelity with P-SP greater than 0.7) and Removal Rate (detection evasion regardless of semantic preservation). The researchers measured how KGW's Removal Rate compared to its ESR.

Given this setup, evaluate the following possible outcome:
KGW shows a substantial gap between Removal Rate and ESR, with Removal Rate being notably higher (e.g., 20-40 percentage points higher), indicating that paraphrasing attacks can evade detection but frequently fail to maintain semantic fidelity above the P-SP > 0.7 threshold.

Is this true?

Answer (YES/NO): NO